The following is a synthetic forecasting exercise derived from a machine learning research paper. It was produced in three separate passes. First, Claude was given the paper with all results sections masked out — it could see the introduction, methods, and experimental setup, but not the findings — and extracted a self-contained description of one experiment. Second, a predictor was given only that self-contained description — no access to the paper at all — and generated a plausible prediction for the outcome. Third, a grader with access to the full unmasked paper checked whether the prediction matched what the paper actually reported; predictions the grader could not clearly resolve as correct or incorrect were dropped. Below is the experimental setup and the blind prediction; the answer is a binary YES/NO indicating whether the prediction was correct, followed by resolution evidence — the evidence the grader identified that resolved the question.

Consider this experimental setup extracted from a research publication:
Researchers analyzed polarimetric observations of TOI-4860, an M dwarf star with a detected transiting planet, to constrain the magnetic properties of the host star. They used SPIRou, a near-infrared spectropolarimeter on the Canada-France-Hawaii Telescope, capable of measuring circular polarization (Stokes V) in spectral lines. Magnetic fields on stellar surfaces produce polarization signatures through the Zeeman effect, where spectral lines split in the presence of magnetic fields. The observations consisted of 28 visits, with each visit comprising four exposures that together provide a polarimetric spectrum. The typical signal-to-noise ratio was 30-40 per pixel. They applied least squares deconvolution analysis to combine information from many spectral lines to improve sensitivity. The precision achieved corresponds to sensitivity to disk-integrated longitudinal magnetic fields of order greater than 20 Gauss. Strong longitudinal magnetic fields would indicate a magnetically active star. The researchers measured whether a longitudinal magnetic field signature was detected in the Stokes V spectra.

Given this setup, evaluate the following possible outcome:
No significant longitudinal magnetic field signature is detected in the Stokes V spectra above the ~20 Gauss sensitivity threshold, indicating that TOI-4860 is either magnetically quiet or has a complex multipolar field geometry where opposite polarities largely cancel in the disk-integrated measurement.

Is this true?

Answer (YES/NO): YES